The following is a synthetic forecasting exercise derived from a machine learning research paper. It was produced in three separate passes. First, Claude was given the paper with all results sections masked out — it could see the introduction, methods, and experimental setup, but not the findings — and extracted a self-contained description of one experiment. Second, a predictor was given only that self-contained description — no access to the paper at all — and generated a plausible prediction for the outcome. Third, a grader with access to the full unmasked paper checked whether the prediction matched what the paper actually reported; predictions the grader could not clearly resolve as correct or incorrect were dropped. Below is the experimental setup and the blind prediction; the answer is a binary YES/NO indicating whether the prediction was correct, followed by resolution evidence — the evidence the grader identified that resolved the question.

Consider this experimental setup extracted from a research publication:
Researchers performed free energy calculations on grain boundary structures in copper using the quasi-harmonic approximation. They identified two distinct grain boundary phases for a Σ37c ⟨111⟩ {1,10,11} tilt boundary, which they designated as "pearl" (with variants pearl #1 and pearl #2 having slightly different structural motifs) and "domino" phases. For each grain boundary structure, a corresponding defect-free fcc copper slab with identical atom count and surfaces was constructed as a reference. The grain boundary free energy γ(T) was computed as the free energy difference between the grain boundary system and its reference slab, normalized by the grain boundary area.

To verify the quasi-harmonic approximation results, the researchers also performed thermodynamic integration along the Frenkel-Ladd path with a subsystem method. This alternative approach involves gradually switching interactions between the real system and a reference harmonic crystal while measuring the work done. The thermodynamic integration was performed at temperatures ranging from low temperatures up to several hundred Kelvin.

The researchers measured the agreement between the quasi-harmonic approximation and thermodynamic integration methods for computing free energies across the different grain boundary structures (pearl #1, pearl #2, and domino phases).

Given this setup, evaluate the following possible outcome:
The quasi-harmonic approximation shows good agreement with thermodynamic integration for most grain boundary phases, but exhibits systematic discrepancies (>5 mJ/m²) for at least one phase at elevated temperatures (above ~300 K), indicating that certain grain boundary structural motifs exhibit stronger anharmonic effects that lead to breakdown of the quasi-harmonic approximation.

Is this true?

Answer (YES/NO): NO